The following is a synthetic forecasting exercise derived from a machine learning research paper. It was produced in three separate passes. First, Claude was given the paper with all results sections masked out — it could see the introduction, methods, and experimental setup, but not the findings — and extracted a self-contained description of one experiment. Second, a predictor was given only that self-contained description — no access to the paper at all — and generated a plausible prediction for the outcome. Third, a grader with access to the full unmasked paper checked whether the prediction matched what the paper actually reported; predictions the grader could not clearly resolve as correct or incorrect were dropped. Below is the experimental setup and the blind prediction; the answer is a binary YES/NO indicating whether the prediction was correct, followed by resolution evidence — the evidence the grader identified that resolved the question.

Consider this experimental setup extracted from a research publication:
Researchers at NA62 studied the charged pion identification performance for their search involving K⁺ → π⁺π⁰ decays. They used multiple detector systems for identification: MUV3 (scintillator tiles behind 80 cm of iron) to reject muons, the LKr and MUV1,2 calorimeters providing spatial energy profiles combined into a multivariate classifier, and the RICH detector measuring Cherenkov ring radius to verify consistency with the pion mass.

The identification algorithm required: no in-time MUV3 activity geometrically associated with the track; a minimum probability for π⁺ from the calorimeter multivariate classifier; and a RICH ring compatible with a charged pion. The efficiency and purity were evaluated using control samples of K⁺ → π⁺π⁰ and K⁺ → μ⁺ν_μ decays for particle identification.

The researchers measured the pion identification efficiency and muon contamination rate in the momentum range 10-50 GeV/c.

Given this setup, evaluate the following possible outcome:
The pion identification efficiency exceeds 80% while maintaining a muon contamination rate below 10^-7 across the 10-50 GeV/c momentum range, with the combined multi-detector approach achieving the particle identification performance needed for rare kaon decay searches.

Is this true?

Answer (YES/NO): NO